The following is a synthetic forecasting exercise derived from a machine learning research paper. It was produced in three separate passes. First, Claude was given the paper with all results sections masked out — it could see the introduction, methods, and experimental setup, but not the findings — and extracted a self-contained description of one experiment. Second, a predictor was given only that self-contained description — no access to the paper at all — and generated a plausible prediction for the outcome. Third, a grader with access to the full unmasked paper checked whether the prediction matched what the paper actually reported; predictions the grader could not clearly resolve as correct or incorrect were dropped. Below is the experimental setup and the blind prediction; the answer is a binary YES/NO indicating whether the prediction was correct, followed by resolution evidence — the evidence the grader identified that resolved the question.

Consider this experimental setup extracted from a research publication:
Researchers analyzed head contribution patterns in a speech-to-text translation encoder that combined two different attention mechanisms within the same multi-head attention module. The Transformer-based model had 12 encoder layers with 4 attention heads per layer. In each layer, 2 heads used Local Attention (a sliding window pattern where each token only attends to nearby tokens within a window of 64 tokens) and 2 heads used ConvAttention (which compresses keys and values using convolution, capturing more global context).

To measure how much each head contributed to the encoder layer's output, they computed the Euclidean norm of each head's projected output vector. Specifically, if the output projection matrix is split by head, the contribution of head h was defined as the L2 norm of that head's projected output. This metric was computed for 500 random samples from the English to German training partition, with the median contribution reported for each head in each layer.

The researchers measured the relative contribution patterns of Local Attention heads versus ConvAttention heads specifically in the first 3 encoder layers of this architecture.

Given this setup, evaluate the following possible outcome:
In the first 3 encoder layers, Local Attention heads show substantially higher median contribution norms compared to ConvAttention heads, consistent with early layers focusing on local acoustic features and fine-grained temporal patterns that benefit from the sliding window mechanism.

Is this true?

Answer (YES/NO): NO